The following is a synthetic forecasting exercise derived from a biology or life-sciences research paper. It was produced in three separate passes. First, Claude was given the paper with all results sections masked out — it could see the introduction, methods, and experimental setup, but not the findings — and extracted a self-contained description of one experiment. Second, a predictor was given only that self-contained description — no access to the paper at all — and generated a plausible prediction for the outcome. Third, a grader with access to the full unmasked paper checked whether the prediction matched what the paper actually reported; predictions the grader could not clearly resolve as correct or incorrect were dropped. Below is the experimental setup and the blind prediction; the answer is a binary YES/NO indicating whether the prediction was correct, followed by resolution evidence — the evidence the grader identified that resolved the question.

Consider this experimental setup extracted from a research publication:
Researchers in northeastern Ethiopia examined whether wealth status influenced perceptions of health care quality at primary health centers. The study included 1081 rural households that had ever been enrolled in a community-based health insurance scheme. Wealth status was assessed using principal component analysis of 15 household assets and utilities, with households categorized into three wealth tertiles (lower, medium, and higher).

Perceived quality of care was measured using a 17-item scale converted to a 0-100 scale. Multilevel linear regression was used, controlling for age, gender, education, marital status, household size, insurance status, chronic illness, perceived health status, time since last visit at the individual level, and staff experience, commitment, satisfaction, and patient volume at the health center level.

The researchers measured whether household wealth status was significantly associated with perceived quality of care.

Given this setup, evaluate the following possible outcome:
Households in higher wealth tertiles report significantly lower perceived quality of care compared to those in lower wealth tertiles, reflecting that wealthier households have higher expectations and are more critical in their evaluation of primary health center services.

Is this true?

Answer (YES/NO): NO